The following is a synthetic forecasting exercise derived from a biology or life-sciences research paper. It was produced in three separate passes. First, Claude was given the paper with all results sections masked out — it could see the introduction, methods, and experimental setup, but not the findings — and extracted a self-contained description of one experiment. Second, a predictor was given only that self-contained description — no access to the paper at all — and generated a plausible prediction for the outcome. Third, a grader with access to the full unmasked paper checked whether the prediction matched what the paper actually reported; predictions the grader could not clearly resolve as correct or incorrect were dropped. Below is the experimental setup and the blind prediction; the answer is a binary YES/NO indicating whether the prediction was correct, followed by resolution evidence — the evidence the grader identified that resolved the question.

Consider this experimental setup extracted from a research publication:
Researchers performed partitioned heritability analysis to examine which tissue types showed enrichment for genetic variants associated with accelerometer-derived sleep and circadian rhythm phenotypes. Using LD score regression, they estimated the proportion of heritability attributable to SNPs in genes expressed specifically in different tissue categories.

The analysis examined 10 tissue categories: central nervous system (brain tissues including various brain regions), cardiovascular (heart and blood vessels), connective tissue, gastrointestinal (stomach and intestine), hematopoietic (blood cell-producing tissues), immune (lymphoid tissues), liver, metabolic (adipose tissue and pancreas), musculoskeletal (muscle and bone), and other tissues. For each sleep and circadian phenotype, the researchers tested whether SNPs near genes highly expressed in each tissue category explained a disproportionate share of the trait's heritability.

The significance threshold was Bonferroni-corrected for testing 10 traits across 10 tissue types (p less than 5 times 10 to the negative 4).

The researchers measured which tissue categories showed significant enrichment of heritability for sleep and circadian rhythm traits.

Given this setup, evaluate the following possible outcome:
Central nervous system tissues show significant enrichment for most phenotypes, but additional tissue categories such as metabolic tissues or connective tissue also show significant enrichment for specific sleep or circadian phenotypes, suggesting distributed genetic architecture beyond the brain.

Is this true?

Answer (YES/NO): NO